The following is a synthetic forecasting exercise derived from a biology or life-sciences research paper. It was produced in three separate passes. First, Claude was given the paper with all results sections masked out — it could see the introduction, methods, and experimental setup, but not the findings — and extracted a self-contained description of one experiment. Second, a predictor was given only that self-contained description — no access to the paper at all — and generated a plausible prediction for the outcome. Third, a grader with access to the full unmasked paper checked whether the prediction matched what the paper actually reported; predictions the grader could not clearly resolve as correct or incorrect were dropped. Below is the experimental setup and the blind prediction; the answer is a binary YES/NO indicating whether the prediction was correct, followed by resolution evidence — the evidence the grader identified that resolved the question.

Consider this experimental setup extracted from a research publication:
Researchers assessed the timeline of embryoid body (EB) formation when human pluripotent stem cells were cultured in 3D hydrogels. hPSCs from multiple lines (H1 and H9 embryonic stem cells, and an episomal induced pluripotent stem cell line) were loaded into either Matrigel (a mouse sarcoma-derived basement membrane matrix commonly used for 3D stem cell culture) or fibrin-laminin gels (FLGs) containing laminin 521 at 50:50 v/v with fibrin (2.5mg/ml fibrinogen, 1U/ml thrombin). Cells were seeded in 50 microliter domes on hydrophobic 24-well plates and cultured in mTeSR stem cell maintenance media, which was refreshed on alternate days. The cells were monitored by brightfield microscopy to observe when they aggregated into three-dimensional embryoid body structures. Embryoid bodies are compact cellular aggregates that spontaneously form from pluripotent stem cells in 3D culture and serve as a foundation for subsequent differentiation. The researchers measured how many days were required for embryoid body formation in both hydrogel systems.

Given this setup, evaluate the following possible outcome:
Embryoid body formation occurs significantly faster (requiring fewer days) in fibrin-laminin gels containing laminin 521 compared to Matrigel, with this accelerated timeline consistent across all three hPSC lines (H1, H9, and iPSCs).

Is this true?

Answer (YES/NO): NO